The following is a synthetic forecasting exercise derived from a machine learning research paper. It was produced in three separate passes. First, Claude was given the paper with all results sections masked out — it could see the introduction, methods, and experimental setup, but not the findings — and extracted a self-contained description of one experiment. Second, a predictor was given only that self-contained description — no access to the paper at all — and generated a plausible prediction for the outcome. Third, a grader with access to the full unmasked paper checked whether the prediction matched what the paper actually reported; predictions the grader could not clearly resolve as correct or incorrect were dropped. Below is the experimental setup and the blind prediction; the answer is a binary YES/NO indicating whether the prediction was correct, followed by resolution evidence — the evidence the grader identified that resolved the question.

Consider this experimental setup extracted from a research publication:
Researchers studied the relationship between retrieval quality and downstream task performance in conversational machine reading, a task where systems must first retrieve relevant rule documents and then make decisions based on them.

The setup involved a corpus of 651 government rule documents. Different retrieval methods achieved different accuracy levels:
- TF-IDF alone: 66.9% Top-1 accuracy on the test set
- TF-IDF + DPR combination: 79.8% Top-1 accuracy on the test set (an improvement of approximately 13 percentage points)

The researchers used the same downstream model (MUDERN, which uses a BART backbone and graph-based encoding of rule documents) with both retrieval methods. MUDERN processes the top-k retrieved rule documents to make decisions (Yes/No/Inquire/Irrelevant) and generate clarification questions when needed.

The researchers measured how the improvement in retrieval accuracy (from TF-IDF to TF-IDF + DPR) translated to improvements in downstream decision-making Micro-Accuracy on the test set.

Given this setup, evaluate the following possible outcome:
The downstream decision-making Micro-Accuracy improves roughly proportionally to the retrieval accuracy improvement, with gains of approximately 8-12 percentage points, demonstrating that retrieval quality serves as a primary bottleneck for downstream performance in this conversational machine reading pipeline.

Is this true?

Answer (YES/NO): NO